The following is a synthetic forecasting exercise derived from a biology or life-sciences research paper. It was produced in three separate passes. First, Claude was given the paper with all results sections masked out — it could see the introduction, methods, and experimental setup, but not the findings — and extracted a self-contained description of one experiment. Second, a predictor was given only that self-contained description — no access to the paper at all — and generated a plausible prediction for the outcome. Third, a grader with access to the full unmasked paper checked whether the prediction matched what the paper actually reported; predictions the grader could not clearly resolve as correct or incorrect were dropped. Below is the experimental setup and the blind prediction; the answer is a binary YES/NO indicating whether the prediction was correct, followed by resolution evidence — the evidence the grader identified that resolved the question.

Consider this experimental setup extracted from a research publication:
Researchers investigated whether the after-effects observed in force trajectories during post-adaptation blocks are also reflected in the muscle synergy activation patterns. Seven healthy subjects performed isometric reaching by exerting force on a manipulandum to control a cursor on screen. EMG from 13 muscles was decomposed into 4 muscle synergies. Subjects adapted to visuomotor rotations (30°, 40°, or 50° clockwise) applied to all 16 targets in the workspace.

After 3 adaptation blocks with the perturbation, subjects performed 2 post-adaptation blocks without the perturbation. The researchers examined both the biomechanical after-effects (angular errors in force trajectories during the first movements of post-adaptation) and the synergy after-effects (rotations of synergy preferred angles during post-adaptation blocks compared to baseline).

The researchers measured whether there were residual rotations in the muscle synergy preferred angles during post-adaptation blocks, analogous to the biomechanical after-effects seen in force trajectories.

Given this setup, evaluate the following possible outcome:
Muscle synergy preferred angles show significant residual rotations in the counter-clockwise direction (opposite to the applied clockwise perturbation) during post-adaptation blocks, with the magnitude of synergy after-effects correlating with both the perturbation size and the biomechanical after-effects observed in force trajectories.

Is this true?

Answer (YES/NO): NO